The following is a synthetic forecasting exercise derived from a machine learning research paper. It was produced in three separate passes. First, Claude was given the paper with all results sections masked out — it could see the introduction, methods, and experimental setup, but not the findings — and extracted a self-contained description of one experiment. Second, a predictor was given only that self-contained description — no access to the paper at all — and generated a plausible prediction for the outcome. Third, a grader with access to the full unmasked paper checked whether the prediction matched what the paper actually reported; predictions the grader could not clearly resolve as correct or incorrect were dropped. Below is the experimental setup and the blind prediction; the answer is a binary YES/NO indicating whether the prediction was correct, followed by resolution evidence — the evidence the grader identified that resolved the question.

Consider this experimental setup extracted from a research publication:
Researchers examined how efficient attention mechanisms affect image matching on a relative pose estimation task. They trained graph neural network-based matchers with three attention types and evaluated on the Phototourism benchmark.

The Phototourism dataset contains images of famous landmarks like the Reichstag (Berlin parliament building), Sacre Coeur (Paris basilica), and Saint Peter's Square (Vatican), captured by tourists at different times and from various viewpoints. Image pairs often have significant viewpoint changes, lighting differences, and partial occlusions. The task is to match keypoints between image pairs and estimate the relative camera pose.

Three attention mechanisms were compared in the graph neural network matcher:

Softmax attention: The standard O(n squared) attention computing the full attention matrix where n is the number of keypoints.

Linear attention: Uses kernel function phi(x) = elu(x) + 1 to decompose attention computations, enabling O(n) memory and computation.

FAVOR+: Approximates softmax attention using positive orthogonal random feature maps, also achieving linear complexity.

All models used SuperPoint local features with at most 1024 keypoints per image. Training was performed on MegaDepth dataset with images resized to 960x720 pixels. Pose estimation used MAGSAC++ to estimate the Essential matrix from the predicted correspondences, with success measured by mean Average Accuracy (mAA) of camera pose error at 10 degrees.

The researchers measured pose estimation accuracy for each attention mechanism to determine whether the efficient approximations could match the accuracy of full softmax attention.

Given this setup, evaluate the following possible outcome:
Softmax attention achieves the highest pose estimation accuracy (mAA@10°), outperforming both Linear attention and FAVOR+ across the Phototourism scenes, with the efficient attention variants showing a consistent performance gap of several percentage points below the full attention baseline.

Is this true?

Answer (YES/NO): NO